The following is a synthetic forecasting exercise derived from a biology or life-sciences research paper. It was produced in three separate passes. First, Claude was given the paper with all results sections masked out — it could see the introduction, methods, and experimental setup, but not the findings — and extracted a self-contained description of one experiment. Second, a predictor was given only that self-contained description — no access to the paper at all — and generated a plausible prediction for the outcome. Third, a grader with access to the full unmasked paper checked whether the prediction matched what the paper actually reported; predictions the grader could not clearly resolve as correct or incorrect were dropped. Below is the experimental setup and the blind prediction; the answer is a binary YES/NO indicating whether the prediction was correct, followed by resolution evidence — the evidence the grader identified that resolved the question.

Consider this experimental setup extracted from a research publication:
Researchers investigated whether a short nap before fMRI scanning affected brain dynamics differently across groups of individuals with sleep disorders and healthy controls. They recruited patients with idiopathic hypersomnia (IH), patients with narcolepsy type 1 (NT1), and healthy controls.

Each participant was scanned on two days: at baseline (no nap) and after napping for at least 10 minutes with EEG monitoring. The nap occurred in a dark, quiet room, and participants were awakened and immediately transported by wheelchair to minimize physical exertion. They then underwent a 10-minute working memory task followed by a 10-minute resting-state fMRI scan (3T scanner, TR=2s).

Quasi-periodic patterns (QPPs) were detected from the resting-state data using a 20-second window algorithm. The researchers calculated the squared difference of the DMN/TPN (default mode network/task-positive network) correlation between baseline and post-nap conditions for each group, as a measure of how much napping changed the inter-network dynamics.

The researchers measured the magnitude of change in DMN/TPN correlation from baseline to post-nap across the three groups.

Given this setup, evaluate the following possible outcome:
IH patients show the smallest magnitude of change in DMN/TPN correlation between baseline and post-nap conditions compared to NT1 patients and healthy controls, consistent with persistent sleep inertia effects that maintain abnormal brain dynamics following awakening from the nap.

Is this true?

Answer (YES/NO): NO